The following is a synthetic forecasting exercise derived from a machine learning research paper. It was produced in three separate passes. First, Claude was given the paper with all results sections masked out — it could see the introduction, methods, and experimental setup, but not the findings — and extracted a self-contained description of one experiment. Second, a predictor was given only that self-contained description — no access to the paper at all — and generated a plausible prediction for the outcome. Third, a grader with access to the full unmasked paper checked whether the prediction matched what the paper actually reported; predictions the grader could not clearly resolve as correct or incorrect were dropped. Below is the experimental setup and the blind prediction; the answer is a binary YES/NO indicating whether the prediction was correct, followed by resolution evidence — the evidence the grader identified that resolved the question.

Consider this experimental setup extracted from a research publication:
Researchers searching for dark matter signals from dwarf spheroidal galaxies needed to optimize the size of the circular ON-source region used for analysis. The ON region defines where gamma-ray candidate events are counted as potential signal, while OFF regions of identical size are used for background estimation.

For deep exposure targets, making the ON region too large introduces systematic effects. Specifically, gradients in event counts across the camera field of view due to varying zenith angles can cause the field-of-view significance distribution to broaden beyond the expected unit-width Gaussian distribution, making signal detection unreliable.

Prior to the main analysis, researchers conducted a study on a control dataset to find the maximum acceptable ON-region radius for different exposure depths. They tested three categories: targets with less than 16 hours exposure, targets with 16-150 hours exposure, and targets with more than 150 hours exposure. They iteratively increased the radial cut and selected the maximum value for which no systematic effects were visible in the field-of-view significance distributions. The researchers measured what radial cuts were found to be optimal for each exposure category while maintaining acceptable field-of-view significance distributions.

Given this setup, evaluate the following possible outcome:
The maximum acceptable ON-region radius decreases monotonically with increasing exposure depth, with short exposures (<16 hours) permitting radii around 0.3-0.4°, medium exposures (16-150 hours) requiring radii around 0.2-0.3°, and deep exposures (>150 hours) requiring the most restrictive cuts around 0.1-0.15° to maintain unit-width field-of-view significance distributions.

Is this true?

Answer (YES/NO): NO